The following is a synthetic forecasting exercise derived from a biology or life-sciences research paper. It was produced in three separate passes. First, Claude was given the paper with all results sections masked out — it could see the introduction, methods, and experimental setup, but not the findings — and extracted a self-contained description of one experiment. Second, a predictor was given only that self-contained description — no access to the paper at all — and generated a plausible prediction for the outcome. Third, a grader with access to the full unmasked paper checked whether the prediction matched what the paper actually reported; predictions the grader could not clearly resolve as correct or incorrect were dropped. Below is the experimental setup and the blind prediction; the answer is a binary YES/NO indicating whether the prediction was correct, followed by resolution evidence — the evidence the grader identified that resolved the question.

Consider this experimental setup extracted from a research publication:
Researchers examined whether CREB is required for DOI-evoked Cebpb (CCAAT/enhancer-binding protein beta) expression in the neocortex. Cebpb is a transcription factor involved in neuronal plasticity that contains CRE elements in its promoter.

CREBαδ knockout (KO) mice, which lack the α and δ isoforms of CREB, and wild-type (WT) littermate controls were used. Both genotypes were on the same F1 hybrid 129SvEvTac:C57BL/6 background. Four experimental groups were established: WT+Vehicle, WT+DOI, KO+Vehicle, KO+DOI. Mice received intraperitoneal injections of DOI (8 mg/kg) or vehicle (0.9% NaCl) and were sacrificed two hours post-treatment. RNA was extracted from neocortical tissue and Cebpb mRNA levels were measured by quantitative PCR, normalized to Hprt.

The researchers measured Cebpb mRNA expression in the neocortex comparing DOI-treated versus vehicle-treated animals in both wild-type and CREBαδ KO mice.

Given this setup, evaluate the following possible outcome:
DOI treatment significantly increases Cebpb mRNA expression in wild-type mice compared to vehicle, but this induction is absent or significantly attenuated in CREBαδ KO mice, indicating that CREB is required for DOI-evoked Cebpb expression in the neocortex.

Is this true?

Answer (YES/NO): YES